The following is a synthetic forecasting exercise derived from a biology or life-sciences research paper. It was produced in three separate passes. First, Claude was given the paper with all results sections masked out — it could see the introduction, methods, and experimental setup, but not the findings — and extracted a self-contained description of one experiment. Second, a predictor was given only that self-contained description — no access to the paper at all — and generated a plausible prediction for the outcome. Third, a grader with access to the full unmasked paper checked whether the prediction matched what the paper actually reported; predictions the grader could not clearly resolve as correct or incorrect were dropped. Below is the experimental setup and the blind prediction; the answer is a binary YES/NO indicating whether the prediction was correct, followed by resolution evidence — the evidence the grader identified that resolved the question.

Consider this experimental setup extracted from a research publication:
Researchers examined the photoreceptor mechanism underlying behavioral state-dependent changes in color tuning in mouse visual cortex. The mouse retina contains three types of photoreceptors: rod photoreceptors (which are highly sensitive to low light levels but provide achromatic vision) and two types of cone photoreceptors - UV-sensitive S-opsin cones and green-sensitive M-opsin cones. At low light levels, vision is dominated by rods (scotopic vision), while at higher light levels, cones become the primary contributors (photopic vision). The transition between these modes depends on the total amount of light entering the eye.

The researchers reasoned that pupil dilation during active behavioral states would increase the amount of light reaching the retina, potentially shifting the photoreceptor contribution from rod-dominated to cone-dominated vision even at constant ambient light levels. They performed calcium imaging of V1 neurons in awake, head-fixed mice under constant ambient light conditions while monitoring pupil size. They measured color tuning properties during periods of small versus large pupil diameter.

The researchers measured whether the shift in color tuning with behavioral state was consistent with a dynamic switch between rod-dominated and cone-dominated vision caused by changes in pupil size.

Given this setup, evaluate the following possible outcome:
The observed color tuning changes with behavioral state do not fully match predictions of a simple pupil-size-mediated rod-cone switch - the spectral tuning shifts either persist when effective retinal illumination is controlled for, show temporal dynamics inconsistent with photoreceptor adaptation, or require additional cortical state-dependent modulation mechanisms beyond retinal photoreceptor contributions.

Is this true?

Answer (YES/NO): NO